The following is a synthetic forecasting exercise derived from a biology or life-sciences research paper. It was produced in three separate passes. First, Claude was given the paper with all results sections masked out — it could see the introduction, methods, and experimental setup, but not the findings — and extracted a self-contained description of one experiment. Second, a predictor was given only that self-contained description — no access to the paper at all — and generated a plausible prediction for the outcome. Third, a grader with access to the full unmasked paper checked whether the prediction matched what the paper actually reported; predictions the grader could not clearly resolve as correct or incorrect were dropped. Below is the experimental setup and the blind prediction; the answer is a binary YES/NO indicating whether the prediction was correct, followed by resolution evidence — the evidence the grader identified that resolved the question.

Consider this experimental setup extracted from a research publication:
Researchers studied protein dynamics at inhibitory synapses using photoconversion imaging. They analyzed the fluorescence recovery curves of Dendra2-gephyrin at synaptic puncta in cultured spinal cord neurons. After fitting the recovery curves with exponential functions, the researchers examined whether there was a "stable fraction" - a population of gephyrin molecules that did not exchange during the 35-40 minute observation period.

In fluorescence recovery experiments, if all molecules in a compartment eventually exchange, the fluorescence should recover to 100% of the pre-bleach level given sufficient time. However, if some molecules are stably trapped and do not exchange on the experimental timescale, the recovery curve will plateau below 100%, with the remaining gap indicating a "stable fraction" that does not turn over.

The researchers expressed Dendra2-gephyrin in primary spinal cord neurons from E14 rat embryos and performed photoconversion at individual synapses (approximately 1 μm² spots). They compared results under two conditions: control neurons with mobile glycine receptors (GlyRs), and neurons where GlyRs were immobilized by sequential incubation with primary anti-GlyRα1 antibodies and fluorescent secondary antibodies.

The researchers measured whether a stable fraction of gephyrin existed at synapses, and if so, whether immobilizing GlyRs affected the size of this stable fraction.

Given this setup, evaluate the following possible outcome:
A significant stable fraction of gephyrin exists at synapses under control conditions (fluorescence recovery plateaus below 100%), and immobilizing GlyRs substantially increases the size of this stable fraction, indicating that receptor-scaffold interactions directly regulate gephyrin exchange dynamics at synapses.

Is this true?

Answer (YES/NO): YES